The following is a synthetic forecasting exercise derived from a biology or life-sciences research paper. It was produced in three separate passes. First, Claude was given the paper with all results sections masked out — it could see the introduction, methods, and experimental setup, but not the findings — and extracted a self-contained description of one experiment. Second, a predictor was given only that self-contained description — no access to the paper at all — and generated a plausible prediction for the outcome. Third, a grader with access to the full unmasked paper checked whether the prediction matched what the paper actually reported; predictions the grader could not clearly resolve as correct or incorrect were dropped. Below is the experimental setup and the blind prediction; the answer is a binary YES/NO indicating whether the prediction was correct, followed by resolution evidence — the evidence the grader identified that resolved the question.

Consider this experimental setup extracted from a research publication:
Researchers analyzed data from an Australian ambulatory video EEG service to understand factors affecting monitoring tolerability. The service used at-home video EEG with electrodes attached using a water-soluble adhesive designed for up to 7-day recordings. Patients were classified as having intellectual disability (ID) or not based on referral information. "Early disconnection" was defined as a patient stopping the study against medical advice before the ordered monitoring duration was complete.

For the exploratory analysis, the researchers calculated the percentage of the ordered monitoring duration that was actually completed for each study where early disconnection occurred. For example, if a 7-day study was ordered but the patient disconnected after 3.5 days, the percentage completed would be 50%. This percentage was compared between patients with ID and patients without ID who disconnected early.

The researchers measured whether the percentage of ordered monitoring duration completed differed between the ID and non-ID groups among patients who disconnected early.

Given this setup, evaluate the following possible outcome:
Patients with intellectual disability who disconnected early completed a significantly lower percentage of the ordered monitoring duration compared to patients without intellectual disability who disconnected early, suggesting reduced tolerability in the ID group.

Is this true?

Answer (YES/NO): NO